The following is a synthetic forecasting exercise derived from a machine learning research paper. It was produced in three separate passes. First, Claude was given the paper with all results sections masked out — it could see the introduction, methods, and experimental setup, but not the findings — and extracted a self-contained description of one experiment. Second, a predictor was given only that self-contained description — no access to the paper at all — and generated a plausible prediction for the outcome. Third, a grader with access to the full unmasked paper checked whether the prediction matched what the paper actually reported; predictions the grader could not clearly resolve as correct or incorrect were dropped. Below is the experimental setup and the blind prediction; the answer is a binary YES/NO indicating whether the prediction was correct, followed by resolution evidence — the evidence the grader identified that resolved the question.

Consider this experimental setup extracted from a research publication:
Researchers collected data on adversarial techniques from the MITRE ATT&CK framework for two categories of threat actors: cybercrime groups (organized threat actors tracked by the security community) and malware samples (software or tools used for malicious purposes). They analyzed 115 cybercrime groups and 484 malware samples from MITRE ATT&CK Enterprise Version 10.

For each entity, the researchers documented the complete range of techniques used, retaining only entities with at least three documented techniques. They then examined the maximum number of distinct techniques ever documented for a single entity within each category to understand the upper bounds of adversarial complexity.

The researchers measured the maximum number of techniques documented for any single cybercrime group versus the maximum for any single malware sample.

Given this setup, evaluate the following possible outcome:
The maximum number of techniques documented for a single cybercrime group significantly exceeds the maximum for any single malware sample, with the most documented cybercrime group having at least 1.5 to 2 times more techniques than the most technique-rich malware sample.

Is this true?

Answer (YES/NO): NO